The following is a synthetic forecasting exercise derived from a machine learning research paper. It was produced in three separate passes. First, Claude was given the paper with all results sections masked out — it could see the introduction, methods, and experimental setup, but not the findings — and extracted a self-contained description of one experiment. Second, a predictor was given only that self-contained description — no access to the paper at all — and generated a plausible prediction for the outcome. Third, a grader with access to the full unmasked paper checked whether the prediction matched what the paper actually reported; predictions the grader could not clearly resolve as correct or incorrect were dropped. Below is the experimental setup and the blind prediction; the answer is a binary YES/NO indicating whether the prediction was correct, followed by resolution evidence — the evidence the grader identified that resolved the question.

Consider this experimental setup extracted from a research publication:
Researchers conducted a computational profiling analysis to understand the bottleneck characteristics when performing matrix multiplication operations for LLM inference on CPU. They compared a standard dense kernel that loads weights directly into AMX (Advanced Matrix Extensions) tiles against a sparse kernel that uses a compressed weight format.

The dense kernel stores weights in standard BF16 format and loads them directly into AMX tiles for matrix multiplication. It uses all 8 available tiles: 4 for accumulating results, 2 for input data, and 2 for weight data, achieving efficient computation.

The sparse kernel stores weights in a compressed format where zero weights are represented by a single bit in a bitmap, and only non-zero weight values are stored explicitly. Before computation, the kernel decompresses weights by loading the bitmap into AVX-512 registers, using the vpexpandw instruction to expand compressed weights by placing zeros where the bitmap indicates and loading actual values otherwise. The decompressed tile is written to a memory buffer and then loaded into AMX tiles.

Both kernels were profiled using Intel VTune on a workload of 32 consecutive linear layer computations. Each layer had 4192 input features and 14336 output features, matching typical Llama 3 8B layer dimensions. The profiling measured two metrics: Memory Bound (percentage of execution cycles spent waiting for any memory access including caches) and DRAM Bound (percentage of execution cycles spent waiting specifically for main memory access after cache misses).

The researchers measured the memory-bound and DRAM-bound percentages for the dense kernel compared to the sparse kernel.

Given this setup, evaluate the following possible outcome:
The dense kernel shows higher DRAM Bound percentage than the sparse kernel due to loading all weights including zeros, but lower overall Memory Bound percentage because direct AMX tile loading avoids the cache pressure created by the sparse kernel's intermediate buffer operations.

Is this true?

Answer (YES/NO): NO